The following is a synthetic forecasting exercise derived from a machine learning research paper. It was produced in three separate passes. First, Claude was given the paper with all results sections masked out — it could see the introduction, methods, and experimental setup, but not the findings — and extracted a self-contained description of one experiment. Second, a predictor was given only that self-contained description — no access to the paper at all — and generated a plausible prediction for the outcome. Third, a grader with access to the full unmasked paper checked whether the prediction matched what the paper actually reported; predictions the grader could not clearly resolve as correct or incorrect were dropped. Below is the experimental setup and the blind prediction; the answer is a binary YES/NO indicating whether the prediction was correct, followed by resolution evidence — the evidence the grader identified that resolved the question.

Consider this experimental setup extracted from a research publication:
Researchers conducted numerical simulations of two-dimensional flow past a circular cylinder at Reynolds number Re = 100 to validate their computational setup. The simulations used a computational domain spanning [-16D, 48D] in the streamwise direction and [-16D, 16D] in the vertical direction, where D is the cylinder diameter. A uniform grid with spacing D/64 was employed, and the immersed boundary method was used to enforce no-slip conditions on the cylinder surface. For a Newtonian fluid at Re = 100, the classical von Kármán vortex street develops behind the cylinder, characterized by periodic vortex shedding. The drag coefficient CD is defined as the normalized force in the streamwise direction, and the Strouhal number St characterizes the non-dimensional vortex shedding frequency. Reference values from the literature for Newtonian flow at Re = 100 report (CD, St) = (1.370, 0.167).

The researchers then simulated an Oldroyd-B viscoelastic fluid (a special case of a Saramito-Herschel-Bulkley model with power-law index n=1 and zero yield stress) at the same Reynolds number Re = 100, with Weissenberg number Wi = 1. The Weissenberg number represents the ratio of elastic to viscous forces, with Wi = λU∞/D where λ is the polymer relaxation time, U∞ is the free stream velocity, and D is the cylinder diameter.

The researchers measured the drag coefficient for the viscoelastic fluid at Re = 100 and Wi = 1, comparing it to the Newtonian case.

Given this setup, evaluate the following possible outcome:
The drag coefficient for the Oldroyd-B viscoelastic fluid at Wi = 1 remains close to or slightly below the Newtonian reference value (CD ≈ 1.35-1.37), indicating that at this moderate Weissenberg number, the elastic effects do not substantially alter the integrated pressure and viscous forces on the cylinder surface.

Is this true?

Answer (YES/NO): NO